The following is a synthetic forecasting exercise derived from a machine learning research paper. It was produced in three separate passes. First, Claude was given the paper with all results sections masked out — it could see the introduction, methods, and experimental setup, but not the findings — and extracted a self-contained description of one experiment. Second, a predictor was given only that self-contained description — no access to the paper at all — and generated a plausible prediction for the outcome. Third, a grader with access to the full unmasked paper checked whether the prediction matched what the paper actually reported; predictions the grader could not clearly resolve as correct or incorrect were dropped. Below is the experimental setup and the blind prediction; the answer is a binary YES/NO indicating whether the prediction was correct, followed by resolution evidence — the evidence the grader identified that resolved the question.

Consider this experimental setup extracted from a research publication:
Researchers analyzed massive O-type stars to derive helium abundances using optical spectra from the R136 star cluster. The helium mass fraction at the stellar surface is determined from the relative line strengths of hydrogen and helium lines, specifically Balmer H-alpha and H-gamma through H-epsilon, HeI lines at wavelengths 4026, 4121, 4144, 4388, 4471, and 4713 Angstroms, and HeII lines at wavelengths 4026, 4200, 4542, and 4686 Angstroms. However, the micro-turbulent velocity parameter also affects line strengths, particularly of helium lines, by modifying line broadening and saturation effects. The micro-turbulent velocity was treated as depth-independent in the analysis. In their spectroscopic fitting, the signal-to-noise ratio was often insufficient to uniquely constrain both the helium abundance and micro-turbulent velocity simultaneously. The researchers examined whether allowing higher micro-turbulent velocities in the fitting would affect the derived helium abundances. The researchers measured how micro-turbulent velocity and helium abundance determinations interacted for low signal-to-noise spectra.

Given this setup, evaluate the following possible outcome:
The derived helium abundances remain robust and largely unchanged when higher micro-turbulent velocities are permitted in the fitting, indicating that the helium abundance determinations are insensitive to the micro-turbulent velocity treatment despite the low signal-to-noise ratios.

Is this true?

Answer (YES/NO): NO